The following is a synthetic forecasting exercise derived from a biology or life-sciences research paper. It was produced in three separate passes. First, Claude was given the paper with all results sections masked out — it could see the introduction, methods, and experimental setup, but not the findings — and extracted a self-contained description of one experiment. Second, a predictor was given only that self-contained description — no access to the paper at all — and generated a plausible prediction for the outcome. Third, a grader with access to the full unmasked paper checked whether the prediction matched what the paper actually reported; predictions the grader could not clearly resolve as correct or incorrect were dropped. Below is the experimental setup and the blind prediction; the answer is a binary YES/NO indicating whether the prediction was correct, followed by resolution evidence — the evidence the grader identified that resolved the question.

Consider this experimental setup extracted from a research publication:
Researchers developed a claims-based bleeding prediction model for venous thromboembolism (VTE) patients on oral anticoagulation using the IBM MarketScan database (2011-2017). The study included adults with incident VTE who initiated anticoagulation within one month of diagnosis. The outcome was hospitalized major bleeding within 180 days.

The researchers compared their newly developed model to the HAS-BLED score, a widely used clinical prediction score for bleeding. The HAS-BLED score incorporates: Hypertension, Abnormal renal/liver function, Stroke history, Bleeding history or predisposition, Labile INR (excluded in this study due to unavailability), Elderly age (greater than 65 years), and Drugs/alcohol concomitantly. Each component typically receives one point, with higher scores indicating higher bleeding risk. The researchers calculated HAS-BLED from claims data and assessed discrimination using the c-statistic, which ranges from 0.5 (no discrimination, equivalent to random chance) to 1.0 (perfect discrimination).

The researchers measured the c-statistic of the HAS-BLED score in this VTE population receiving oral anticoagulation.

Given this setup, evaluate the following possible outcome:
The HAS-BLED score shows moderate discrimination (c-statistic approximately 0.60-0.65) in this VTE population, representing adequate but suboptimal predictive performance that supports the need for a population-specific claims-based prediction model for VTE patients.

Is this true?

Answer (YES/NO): YES